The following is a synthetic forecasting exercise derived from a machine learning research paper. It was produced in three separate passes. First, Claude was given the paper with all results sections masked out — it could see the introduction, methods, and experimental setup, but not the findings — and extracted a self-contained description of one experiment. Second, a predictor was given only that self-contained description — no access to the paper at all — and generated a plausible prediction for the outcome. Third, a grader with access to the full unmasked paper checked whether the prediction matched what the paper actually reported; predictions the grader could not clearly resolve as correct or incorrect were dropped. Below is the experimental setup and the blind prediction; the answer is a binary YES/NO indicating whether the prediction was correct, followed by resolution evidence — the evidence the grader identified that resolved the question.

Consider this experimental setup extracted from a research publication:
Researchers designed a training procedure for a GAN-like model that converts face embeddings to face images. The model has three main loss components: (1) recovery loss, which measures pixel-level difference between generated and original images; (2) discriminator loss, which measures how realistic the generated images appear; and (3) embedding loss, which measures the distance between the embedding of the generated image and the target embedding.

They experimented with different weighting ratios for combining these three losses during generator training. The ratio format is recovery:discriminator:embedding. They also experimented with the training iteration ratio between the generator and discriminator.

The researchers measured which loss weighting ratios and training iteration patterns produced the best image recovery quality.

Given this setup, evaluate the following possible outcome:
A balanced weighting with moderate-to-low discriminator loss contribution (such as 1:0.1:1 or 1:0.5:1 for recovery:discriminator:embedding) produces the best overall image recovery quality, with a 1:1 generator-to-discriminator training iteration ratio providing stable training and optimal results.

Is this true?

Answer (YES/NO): NO